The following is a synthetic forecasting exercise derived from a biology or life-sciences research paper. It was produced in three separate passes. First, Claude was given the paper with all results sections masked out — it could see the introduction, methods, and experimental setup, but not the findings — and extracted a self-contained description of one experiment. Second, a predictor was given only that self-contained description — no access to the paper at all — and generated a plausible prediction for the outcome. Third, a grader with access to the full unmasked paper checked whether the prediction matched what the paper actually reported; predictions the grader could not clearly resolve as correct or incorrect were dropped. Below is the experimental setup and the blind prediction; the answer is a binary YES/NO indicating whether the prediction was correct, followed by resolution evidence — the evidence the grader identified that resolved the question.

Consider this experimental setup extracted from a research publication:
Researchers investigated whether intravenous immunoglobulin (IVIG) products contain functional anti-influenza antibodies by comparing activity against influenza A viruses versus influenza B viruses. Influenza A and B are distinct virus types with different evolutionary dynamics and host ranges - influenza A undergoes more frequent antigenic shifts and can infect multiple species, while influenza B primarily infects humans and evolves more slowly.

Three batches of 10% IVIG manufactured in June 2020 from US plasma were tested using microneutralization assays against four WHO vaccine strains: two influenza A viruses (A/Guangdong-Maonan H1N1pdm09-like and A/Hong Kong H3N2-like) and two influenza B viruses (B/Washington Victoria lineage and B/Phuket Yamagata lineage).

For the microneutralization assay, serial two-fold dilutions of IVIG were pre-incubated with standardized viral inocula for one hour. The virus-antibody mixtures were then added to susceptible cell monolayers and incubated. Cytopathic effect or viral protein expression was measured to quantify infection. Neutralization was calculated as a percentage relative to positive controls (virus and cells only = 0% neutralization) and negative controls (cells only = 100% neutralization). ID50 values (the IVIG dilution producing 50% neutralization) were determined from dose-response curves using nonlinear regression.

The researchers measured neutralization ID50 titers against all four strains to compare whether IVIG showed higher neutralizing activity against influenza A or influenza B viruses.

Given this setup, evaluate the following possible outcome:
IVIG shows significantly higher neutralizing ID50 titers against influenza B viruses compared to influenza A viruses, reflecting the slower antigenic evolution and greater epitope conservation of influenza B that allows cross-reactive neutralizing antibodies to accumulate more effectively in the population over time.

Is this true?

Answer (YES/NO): NO